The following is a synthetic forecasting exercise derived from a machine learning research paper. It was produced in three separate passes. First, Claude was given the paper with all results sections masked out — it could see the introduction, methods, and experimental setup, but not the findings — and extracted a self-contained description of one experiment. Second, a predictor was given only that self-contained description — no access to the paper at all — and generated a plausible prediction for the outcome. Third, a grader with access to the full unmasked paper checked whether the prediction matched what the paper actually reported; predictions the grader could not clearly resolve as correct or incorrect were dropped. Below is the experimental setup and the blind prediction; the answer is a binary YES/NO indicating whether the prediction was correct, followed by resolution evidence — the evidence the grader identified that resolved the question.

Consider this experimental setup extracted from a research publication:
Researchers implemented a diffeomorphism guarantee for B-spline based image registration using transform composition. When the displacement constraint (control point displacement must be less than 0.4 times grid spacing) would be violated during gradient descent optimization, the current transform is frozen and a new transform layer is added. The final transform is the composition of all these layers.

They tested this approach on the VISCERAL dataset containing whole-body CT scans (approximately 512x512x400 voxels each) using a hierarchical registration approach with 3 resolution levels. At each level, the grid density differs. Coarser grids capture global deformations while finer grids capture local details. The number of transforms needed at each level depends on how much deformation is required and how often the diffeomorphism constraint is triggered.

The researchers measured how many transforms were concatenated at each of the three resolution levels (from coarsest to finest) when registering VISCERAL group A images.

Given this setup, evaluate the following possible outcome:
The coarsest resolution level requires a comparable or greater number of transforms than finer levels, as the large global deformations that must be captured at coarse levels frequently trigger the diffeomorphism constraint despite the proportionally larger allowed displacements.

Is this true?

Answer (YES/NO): NO